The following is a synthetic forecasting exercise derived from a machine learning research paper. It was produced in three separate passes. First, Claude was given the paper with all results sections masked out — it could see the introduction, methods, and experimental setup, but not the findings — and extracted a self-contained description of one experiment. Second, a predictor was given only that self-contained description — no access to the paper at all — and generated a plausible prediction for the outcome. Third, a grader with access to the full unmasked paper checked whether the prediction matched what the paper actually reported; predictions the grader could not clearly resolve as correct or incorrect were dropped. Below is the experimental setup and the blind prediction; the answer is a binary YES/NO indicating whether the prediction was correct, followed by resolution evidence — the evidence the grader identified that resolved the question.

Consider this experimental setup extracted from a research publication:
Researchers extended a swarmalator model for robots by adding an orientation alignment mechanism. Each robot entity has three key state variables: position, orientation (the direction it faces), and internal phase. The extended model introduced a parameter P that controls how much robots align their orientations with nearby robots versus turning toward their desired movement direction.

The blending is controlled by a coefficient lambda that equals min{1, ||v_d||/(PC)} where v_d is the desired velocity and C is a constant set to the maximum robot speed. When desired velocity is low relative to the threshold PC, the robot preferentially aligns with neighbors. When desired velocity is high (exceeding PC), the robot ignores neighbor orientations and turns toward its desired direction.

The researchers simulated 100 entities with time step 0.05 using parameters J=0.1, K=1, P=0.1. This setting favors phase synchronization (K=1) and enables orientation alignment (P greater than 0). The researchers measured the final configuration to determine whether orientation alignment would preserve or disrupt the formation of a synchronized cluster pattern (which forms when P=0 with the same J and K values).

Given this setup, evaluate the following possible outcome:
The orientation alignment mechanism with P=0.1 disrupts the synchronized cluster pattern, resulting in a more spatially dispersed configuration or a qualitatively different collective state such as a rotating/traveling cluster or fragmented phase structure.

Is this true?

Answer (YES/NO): NO